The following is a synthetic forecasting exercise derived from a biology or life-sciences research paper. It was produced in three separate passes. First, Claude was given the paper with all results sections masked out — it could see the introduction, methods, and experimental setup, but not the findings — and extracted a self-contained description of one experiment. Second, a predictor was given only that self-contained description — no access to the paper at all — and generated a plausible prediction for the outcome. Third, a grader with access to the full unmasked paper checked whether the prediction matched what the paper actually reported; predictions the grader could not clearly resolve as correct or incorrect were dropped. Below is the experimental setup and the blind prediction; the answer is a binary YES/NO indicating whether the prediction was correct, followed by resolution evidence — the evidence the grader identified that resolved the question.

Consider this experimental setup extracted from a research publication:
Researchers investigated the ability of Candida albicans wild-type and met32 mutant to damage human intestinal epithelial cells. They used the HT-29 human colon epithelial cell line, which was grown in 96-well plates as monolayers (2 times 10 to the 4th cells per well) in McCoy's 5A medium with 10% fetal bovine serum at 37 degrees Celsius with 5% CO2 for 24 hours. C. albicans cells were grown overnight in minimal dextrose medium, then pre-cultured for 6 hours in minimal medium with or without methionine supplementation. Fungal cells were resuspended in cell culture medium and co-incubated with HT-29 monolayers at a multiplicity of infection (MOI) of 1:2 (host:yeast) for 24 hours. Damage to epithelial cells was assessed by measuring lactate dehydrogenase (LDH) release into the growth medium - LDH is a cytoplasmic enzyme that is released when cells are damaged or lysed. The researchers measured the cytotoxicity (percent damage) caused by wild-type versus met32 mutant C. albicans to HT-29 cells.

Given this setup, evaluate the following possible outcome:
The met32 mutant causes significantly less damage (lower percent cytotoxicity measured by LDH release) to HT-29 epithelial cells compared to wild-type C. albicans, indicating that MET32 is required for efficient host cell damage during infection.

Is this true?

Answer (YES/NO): YES